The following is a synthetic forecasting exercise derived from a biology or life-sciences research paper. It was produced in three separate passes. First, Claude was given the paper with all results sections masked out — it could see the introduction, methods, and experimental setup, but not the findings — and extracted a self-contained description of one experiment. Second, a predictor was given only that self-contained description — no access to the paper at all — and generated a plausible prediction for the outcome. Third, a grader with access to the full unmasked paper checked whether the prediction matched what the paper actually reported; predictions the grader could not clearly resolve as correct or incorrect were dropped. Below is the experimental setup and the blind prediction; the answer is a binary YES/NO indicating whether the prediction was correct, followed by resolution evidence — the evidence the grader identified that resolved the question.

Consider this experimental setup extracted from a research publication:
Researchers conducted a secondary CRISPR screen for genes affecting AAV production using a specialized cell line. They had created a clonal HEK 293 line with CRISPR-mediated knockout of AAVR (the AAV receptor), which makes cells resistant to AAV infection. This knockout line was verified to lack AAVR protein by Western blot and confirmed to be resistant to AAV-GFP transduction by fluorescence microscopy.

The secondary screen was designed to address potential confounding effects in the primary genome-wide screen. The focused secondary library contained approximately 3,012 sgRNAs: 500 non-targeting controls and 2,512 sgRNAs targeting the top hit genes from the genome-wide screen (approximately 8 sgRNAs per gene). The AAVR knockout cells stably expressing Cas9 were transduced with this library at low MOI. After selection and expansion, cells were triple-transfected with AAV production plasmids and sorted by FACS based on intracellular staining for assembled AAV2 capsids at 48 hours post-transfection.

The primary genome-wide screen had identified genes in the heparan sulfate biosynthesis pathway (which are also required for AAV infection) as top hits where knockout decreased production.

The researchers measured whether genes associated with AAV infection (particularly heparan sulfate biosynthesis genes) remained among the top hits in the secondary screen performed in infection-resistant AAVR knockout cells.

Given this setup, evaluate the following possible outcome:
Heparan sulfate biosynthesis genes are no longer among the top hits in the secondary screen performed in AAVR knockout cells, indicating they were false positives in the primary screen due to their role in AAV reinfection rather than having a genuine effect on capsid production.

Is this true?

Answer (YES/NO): NO